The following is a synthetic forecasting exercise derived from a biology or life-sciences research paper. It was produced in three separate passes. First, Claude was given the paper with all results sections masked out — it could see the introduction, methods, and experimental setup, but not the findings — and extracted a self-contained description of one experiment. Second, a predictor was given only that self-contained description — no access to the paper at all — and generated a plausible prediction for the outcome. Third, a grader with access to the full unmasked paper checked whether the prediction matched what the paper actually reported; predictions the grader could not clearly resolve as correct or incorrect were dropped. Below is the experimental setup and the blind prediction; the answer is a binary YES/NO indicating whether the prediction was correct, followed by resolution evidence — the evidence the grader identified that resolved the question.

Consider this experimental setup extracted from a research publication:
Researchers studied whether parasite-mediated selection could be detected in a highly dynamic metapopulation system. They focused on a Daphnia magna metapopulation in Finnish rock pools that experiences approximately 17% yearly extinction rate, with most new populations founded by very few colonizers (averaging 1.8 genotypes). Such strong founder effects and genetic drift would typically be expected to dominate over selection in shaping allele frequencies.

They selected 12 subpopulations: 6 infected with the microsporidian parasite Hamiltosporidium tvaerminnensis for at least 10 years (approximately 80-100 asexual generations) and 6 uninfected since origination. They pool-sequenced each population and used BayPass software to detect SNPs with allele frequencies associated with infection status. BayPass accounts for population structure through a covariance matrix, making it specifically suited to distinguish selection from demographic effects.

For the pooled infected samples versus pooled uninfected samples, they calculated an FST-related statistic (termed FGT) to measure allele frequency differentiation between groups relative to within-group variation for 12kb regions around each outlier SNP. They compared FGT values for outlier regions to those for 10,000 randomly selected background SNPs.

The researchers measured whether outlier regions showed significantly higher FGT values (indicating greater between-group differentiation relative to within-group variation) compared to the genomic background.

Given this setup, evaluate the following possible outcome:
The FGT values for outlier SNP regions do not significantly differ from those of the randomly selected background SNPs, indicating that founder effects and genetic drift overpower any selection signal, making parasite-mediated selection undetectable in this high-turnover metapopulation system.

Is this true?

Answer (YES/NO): NO